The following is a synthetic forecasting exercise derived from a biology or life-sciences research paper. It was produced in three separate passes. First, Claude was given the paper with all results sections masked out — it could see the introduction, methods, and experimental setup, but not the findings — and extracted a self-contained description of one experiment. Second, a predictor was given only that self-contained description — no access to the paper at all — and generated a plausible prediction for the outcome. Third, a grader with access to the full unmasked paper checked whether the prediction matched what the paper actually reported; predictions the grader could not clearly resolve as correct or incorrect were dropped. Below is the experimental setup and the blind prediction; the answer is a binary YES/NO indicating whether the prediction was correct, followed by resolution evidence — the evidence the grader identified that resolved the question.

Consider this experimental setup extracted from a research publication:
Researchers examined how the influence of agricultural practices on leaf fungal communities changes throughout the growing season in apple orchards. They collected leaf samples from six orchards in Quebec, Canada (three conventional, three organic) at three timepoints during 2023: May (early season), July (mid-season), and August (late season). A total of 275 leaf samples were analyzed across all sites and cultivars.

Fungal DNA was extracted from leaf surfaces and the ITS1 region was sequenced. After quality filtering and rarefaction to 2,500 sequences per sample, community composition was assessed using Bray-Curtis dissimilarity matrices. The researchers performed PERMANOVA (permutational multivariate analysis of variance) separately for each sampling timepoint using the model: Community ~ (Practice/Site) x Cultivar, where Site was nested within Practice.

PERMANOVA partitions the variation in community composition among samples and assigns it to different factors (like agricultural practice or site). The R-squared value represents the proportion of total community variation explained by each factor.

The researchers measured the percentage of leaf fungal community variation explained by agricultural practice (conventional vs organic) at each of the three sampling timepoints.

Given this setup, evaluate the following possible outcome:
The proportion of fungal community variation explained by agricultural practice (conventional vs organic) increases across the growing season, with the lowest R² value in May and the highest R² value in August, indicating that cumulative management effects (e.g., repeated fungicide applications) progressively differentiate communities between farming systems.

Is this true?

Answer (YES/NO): NO